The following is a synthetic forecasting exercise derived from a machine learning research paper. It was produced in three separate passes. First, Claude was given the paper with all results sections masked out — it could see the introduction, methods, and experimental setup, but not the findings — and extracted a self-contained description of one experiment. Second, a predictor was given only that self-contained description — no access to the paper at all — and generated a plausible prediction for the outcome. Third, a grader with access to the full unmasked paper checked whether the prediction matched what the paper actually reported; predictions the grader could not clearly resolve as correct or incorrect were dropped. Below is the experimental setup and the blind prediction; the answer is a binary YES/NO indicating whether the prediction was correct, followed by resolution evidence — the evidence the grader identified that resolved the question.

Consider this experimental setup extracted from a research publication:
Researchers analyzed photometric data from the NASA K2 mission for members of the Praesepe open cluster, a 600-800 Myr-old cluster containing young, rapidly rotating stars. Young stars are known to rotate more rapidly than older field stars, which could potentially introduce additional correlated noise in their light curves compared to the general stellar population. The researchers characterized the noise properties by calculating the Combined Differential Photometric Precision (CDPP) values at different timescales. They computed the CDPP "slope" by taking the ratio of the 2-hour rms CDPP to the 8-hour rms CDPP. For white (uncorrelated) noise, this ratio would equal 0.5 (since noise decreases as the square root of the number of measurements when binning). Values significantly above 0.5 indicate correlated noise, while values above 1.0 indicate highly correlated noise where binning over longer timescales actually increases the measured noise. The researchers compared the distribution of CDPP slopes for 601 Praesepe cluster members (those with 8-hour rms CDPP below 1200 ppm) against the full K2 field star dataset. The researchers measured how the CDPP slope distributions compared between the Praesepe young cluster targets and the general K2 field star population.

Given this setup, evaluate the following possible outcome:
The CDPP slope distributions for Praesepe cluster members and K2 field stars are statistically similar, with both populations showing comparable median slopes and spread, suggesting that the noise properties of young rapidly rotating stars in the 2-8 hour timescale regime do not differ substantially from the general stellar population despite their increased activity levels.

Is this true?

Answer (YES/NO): NO